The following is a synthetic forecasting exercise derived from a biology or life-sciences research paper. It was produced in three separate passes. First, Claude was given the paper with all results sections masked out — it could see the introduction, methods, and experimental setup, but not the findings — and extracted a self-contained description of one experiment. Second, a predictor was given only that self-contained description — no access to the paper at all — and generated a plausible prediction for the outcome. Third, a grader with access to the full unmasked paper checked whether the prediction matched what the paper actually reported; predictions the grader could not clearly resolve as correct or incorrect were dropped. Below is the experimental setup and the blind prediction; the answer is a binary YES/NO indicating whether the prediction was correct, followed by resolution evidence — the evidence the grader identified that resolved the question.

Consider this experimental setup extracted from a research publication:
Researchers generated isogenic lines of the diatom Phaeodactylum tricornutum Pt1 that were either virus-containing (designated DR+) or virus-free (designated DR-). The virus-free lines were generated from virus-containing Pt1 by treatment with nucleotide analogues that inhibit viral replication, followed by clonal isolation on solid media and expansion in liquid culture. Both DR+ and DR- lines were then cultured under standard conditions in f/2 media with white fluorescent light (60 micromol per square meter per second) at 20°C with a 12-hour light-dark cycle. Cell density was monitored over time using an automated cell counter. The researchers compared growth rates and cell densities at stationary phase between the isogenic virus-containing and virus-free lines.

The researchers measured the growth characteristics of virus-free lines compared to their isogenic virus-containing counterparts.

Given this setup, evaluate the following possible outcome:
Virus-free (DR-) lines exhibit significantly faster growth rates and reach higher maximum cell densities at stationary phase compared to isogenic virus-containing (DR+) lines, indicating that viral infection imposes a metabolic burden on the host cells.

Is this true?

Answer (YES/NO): NO